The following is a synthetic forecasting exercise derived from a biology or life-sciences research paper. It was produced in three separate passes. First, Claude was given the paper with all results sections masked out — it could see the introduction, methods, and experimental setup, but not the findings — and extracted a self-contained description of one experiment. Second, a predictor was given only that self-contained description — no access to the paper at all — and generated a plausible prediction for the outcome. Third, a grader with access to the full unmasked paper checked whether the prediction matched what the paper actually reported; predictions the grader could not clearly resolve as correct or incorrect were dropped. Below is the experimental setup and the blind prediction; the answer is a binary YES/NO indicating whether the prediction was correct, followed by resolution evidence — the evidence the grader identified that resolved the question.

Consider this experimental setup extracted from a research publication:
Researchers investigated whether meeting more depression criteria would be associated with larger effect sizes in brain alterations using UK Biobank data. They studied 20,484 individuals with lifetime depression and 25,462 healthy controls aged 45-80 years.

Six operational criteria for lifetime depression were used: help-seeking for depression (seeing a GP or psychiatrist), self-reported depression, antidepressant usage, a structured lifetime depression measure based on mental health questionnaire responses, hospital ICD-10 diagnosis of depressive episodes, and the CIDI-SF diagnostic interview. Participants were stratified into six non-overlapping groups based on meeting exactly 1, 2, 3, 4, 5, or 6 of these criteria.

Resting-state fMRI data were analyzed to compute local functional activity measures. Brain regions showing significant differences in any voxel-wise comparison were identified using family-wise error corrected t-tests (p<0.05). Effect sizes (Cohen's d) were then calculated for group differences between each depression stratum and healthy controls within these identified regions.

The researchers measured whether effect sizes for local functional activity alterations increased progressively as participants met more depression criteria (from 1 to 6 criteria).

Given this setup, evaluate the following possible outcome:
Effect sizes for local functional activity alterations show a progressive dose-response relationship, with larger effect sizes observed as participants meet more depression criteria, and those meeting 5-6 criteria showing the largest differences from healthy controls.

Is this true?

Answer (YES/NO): YES